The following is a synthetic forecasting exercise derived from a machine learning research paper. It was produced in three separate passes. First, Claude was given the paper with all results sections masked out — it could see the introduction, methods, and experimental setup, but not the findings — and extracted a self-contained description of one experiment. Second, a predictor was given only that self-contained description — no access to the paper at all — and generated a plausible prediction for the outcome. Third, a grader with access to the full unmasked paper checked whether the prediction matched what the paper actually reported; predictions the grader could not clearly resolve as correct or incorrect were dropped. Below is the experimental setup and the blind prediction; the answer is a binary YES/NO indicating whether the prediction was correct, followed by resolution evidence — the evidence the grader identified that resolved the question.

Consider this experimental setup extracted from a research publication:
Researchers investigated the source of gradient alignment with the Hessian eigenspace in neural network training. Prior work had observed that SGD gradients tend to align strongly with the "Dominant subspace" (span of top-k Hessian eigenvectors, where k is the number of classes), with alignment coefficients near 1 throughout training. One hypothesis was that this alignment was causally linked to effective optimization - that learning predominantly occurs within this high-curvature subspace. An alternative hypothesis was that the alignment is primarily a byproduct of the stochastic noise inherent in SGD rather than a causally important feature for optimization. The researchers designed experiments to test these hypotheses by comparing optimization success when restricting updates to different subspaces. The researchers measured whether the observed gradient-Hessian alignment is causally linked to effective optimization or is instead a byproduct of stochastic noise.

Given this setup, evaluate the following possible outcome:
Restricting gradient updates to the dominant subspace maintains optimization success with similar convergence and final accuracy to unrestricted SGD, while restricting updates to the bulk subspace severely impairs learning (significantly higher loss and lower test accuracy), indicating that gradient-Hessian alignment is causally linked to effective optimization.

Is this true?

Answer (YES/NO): NO